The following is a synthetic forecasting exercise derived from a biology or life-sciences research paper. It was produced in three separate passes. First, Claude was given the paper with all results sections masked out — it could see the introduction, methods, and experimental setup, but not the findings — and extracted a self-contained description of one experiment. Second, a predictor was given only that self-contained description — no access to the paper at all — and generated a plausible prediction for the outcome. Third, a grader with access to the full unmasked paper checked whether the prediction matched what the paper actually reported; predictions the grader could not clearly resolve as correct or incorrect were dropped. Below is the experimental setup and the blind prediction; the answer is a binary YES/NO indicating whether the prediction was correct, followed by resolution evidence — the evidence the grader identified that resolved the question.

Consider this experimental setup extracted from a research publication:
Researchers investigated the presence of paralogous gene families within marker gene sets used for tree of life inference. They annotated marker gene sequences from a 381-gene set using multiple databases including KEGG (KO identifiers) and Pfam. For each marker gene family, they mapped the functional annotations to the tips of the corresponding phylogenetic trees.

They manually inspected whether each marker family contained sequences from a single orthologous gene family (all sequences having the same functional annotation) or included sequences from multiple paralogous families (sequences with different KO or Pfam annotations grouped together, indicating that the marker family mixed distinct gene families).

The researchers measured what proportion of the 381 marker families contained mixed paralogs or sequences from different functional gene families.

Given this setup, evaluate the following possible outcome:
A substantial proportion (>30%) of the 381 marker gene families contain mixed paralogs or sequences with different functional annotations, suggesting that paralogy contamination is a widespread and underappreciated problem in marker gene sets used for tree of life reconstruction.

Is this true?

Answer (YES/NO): YES